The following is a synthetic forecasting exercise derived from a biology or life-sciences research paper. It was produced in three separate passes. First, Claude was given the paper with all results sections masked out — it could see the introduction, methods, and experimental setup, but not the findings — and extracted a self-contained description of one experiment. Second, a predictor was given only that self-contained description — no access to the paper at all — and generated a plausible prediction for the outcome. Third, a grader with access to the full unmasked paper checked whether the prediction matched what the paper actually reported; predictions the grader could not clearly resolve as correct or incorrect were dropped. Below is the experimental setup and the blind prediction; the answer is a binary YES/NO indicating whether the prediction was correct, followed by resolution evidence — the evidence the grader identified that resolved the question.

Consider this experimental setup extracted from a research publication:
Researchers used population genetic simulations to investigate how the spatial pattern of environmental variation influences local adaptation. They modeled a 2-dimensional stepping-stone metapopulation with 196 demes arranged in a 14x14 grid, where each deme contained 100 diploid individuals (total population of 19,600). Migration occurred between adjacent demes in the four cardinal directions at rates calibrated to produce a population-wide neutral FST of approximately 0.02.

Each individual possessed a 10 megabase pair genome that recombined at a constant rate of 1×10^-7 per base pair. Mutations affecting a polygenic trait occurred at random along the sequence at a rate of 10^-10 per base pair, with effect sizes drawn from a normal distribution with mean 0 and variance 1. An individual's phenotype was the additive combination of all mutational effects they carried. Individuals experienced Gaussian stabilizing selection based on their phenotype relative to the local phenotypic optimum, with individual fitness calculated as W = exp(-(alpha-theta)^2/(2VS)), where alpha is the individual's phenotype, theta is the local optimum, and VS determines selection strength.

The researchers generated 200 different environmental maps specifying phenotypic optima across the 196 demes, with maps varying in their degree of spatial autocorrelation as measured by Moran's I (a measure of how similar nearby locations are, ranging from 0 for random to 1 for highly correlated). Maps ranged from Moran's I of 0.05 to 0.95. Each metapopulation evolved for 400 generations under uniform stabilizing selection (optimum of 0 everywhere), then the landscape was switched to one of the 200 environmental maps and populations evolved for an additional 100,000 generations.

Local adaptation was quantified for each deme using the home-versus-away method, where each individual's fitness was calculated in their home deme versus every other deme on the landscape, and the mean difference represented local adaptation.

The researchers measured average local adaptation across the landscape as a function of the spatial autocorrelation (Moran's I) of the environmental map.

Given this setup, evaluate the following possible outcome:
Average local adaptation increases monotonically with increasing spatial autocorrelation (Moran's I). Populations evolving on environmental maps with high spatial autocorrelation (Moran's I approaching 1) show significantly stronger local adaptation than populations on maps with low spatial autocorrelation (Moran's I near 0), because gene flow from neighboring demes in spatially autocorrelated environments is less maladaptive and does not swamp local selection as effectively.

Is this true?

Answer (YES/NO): YES